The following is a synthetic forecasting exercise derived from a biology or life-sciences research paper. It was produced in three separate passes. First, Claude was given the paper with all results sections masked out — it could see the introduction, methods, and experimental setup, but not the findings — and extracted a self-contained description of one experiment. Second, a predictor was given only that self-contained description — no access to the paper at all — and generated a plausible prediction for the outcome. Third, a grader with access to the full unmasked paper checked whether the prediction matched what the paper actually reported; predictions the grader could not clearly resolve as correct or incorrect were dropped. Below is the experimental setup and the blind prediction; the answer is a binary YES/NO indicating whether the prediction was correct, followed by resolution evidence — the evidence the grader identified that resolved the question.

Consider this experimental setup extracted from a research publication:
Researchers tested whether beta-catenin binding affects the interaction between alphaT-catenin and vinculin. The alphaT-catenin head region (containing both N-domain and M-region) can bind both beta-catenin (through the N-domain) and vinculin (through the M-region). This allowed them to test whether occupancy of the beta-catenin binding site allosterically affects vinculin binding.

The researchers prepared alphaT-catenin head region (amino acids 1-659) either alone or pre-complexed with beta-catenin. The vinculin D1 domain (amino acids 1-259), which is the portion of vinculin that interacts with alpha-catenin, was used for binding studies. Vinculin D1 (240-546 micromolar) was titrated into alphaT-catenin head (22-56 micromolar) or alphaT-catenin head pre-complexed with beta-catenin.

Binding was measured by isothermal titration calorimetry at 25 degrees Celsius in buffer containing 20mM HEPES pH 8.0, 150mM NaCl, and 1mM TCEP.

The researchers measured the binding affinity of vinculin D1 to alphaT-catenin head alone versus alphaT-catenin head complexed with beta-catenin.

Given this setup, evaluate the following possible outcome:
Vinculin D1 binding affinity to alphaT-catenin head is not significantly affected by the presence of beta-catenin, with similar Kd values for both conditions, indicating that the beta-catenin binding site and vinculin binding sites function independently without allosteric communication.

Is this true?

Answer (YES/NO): YES